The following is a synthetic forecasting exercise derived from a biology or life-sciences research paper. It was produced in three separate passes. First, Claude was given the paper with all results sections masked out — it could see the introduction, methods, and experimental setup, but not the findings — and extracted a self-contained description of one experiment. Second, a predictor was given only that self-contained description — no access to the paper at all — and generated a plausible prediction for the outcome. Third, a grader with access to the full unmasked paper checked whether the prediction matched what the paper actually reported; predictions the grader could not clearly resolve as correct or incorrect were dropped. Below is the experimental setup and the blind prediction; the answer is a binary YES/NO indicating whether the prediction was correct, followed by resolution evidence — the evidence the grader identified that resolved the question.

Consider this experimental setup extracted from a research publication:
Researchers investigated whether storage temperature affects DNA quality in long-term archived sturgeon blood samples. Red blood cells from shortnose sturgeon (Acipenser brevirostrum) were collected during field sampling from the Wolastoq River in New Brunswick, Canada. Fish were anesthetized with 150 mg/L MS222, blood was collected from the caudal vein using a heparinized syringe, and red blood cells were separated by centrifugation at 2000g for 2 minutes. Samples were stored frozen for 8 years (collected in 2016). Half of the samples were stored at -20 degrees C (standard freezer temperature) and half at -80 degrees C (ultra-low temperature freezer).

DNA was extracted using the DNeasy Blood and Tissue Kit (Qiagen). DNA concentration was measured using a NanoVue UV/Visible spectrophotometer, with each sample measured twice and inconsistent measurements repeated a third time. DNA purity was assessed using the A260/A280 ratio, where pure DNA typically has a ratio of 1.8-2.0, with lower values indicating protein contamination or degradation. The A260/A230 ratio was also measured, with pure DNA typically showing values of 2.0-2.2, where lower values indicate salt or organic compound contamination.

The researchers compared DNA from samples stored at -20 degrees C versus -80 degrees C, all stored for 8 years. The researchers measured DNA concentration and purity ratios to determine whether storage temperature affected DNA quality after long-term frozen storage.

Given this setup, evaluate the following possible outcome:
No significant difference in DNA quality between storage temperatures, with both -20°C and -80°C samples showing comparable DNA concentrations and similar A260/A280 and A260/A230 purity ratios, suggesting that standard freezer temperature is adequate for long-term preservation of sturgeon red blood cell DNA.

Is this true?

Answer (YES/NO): NO